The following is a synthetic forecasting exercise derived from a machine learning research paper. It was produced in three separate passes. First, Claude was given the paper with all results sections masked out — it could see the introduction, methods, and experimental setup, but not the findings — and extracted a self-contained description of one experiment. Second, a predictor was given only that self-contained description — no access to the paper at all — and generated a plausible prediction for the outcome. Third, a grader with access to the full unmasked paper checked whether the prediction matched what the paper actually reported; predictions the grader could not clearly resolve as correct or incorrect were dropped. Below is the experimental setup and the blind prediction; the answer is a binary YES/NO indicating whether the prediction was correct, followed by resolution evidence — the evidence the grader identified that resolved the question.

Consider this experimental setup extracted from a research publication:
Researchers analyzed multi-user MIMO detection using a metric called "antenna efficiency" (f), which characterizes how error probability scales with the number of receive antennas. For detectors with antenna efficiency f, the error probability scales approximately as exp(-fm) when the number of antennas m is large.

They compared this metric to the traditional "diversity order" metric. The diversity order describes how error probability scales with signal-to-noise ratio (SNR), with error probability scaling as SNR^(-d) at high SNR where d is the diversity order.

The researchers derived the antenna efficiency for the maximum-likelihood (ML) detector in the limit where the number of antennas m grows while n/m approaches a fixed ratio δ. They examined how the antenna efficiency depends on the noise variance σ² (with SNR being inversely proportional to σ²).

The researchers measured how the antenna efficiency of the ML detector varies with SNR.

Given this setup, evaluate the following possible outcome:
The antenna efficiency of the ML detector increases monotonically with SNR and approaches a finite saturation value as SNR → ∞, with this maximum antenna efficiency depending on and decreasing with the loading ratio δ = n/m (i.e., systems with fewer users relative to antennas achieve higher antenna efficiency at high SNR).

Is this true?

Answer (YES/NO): NO